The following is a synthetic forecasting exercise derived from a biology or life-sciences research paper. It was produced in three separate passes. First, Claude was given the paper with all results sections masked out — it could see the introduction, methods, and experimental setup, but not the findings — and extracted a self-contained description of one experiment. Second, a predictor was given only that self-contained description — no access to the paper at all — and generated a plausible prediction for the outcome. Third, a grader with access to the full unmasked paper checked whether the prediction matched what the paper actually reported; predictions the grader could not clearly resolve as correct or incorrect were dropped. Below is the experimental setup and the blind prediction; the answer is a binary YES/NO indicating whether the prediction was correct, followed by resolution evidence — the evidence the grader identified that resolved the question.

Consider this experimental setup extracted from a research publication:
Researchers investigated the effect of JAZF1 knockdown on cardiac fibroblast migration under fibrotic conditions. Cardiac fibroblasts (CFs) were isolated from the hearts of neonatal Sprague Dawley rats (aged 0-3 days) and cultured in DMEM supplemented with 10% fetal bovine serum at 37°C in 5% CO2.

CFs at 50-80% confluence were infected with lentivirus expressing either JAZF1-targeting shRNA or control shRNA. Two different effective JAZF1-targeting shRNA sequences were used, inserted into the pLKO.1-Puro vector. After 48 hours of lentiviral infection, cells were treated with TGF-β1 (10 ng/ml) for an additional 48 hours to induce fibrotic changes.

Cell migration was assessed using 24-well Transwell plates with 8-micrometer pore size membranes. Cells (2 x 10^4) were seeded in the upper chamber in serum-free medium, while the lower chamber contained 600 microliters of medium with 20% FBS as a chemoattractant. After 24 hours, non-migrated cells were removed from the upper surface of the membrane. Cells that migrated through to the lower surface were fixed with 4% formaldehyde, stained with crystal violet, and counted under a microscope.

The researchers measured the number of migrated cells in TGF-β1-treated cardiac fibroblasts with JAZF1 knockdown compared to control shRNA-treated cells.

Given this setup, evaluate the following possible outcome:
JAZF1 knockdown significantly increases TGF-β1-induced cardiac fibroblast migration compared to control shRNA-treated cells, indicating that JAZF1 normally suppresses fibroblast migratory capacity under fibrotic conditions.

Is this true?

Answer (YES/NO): NO